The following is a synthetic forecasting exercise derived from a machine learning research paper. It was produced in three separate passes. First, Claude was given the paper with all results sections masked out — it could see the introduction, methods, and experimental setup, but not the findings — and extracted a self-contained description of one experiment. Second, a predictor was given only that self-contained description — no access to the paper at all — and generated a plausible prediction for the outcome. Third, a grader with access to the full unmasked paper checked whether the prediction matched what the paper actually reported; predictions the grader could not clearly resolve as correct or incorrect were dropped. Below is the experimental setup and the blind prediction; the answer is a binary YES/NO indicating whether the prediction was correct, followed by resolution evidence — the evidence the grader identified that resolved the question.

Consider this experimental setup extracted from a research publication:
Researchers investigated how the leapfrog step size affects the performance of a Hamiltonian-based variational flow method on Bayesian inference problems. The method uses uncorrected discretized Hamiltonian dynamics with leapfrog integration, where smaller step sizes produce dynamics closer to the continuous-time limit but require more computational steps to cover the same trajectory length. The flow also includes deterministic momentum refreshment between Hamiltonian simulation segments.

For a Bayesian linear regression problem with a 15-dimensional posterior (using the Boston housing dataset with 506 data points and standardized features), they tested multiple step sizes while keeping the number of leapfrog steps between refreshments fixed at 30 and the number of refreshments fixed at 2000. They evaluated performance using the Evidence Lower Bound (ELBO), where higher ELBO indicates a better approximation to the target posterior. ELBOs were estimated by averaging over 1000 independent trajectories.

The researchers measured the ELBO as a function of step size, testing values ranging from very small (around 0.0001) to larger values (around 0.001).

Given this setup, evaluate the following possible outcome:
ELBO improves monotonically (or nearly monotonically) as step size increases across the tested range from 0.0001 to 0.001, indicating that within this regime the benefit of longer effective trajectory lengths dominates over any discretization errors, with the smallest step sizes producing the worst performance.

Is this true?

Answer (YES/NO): NO